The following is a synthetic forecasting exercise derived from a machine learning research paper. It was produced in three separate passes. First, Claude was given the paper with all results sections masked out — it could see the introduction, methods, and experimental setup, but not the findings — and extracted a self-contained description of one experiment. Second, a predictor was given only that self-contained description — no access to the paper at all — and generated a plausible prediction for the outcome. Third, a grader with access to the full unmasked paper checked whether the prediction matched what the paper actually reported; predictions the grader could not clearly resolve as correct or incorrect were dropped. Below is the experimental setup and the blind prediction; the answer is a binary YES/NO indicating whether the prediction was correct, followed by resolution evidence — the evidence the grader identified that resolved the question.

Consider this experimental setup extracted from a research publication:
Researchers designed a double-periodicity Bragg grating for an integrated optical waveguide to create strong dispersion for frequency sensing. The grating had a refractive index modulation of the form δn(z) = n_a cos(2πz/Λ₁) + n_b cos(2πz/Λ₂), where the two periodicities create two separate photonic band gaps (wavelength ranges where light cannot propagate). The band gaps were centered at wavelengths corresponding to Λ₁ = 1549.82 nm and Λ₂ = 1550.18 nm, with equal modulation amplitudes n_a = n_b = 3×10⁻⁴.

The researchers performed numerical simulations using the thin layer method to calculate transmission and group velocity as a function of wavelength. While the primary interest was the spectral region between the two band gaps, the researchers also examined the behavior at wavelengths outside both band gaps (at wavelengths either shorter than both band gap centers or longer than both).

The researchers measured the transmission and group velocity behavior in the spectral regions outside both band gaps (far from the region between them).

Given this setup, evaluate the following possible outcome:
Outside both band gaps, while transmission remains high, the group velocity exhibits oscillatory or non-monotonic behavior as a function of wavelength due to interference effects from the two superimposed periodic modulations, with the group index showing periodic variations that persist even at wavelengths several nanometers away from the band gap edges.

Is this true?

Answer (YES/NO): NO